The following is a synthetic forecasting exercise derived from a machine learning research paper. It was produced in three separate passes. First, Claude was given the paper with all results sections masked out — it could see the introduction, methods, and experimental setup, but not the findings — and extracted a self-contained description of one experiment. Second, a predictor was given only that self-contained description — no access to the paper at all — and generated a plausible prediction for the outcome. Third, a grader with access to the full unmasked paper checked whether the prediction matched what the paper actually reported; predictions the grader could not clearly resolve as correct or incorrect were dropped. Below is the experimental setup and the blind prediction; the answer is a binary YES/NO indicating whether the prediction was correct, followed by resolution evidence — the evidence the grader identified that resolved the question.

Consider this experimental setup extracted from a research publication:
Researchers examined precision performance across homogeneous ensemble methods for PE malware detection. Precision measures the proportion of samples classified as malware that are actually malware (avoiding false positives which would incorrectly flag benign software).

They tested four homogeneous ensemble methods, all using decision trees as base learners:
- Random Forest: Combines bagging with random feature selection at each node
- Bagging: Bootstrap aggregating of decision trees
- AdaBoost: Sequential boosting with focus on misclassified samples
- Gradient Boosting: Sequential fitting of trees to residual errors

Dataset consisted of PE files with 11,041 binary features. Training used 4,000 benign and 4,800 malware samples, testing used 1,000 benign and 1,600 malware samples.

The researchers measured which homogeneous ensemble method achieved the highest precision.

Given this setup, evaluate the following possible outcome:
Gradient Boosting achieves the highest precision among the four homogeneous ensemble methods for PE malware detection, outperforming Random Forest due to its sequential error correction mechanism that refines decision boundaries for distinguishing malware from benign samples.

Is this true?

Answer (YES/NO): NO